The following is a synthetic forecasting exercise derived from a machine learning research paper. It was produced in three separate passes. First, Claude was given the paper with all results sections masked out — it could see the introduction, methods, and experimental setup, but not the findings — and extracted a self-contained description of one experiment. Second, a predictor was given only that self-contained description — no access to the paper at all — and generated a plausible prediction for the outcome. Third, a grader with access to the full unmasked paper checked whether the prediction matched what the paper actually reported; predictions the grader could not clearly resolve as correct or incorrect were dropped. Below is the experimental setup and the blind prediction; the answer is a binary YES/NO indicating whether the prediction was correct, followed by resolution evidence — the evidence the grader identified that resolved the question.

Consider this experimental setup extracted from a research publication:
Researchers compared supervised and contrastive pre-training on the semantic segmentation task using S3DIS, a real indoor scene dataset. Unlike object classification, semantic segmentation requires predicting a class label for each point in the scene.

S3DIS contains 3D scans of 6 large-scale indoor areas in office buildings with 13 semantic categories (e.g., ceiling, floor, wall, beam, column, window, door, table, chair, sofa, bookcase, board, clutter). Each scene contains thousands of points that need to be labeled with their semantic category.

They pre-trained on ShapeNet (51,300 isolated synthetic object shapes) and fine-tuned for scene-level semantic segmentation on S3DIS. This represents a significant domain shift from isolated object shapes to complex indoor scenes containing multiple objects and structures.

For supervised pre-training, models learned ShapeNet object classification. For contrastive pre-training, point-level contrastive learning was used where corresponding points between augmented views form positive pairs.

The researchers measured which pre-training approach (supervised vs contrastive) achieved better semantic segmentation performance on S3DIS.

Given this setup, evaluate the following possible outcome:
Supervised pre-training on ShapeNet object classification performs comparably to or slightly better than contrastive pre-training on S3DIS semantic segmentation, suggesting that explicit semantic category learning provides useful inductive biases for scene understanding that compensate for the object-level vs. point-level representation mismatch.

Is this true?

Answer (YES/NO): NO